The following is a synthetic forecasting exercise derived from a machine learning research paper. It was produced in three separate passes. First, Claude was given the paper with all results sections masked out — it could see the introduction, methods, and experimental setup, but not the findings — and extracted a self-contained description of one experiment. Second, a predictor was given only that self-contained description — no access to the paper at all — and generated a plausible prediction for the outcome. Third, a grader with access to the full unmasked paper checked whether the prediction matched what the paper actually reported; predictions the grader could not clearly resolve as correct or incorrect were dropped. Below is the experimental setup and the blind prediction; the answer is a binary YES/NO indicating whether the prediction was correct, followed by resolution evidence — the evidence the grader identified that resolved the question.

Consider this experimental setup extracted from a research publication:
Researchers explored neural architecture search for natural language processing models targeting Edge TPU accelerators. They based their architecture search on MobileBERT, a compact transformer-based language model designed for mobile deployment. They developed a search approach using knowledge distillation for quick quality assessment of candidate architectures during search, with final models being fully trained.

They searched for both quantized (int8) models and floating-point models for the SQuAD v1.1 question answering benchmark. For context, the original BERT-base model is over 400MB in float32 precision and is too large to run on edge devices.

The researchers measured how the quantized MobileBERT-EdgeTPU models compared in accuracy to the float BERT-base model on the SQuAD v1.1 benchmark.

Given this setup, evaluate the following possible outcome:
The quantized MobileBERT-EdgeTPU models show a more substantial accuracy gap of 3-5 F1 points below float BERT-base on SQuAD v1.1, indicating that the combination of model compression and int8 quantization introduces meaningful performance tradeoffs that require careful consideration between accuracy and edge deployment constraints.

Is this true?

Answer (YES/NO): NO